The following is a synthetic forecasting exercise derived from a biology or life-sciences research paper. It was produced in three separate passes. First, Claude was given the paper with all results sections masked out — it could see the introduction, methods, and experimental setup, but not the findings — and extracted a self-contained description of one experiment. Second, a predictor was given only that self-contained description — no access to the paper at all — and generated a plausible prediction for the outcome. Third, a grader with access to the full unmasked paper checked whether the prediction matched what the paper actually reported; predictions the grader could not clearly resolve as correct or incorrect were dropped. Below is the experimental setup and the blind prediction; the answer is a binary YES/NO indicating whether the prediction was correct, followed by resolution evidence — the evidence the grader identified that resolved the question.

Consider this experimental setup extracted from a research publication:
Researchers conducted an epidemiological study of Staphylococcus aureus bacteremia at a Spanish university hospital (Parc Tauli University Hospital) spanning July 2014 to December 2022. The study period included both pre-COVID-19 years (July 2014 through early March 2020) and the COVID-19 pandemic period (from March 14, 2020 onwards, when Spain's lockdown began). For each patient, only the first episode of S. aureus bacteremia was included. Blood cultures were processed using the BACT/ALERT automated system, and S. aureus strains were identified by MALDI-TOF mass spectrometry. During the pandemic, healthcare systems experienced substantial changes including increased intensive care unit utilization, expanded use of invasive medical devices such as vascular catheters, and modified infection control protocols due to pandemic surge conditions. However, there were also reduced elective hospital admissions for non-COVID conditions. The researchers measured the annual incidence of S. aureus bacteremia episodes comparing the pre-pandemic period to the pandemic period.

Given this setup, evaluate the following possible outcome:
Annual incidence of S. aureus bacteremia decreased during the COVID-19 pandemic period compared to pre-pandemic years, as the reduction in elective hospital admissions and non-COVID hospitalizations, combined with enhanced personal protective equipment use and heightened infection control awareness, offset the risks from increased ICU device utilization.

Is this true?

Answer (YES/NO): NO